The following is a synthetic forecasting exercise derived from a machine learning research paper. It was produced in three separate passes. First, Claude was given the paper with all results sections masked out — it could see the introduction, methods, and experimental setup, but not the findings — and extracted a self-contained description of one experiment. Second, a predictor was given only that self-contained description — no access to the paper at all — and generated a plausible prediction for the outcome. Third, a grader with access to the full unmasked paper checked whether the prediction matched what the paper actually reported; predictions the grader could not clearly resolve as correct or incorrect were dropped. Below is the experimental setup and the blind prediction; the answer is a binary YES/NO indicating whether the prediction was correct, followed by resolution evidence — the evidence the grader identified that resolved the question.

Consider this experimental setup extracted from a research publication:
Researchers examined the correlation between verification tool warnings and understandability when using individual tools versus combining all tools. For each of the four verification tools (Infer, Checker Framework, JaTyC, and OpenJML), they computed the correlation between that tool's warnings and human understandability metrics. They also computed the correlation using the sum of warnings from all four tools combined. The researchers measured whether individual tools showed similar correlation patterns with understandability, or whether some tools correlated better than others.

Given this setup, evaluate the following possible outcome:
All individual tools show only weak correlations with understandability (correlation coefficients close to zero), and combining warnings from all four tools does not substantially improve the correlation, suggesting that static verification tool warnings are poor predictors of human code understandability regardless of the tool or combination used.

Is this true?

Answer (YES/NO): NO